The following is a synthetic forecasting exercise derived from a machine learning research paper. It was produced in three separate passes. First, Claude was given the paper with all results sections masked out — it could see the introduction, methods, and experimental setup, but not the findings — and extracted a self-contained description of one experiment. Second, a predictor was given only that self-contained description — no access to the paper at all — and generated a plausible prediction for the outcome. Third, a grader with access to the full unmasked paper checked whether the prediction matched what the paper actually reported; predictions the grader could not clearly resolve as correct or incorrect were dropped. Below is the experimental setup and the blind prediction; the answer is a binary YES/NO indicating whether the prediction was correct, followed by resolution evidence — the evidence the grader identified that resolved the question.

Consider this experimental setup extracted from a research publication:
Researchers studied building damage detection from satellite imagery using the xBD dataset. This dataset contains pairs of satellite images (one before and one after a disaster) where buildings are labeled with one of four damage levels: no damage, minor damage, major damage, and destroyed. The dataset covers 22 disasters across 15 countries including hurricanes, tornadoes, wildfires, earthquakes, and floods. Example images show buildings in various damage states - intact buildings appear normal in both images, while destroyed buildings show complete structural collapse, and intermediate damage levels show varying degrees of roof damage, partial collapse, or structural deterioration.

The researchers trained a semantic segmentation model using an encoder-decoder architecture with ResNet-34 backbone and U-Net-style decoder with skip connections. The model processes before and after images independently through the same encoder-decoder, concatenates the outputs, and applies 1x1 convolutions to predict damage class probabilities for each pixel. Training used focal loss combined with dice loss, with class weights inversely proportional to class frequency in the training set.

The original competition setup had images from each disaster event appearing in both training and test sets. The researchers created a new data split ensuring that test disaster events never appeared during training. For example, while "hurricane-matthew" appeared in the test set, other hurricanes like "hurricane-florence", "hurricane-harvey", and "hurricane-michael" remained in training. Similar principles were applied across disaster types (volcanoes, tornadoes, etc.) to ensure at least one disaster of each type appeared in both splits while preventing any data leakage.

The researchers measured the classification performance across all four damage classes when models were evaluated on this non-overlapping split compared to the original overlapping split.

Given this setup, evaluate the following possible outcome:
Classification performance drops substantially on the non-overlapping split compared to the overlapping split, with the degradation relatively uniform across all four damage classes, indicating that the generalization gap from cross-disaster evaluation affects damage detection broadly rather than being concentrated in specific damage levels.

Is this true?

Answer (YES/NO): NO